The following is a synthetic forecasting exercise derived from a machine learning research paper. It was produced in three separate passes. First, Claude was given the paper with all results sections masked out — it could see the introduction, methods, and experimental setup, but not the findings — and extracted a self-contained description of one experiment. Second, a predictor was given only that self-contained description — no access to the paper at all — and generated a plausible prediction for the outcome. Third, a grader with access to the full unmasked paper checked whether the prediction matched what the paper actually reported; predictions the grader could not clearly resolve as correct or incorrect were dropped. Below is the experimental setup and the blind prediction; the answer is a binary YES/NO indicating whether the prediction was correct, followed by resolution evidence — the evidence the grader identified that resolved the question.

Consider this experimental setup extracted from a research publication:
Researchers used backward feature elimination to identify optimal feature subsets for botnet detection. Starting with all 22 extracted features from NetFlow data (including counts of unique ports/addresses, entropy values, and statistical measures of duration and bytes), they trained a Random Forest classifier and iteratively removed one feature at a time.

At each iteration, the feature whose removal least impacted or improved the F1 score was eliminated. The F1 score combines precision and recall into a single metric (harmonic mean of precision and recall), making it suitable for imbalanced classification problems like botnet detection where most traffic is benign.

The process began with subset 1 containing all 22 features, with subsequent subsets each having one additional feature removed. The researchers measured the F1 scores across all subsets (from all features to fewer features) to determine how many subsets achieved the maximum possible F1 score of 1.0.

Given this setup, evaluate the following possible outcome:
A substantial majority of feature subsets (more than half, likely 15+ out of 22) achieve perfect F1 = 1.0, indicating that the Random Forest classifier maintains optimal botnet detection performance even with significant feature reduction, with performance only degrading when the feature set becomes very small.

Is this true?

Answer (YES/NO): NO